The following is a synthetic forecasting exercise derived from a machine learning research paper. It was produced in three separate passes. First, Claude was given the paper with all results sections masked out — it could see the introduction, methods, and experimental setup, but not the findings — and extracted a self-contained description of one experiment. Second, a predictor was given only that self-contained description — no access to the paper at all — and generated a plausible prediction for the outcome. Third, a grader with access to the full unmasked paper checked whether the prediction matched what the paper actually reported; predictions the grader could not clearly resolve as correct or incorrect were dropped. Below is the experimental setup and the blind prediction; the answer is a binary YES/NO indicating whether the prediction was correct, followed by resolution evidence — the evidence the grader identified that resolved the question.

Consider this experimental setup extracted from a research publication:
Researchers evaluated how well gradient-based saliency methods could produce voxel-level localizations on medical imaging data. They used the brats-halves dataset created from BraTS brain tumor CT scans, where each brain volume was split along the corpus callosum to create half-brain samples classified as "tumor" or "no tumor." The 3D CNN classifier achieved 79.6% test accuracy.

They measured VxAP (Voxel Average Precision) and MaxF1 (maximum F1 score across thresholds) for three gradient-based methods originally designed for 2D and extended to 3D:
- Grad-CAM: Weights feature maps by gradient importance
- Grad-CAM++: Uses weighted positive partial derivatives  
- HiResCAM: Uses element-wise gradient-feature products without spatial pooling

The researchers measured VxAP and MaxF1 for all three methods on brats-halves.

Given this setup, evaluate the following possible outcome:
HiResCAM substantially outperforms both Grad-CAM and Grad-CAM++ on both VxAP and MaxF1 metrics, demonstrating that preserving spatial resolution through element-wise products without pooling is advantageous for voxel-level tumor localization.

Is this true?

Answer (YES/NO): NO